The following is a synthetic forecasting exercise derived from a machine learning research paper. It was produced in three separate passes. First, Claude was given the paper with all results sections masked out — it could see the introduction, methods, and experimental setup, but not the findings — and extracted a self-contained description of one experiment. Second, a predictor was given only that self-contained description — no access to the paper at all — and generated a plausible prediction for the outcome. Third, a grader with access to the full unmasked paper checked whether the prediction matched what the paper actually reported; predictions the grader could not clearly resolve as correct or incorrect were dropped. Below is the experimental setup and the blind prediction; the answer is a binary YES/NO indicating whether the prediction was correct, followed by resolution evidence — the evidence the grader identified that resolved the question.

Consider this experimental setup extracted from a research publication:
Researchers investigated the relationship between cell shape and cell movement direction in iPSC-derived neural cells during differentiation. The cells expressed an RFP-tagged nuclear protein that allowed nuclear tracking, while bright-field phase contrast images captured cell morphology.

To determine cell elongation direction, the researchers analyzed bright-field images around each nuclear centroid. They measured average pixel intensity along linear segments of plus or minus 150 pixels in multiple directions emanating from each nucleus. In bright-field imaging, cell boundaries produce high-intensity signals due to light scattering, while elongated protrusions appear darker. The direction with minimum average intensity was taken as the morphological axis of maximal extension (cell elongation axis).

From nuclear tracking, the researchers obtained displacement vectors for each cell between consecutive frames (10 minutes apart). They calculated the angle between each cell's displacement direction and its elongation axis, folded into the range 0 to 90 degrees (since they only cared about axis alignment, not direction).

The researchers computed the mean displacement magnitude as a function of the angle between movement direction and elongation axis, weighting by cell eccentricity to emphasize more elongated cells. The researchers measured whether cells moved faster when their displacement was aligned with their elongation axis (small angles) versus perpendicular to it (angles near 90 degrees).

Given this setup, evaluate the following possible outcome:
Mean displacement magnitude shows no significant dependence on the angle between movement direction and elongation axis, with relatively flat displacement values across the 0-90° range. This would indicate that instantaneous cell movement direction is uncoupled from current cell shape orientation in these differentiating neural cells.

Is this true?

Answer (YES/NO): NO